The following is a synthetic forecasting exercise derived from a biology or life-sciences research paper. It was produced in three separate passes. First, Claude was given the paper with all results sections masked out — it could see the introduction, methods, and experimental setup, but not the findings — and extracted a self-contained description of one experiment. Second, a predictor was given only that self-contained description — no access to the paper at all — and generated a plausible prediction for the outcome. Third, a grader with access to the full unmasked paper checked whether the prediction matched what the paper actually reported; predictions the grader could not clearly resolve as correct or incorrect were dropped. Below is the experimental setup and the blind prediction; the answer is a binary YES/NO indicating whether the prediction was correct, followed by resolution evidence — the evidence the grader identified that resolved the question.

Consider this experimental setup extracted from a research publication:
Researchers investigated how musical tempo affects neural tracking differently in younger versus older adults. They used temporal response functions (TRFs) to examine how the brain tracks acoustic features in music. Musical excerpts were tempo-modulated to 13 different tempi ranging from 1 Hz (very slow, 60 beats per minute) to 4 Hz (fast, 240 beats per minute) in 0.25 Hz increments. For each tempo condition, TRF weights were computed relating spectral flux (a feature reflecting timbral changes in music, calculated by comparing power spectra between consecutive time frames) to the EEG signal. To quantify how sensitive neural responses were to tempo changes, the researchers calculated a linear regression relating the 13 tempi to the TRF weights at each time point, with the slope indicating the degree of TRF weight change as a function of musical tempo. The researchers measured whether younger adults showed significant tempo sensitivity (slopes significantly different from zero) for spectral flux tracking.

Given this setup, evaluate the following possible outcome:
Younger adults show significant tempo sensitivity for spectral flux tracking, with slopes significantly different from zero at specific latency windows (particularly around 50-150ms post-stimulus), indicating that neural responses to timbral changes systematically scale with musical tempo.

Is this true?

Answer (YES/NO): YES